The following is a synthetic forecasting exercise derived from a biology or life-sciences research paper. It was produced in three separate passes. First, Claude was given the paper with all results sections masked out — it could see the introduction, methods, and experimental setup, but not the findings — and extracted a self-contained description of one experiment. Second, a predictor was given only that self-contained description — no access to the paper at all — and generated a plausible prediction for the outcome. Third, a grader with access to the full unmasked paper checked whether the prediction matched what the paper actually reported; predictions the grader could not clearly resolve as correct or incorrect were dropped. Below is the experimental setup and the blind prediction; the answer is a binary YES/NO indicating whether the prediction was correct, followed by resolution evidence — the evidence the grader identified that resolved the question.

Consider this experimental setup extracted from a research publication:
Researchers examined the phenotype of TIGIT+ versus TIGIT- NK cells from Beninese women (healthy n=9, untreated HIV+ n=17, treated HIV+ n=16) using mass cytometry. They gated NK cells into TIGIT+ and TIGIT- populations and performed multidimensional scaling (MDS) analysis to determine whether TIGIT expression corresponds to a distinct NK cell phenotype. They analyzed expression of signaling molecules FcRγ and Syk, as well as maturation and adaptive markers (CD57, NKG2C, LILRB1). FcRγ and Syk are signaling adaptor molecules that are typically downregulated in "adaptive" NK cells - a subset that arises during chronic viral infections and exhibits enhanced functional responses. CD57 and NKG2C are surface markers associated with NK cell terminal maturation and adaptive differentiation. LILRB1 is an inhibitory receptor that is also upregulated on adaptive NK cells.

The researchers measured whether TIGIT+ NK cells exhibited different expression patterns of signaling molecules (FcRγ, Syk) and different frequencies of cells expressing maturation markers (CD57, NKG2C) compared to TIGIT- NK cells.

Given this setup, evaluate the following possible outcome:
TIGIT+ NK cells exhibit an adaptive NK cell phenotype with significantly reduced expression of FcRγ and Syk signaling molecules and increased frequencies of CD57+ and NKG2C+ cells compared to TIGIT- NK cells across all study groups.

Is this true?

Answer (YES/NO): YES